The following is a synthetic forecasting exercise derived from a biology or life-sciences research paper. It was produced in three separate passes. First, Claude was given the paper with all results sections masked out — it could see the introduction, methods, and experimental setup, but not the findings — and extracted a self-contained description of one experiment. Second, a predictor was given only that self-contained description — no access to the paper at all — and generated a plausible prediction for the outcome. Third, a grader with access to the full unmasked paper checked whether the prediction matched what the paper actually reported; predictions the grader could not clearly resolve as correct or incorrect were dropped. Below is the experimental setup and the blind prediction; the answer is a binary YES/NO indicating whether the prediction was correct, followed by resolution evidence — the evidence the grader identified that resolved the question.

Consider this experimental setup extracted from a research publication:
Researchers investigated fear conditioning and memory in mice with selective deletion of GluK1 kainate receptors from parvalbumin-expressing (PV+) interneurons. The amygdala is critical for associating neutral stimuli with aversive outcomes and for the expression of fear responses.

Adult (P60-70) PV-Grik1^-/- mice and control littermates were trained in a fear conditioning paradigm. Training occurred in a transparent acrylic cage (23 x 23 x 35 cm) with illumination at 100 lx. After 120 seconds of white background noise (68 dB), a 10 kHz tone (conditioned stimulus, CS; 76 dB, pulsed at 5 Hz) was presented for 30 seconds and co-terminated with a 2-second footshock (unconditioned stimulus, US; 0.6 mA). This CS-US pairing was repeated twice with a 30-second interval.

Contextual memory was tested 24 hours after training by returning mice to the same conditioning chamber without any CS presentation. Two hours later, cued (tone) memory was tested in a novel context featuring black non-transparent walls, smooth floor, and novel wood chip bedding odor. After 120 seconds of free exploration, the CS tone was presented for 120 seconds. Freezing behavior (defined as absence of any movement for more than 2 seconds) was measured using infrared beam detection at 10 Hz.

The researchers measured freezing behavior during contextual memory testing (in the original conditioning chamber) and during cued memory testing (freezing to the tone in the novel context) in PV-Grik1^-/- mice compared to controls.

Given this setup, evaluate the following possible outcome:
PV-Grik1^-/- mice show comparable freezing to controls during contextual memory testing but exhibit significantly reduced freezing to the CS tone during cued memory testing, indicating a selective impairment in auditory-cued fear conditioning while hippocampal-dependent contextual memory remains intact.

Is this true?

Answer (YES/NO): NO